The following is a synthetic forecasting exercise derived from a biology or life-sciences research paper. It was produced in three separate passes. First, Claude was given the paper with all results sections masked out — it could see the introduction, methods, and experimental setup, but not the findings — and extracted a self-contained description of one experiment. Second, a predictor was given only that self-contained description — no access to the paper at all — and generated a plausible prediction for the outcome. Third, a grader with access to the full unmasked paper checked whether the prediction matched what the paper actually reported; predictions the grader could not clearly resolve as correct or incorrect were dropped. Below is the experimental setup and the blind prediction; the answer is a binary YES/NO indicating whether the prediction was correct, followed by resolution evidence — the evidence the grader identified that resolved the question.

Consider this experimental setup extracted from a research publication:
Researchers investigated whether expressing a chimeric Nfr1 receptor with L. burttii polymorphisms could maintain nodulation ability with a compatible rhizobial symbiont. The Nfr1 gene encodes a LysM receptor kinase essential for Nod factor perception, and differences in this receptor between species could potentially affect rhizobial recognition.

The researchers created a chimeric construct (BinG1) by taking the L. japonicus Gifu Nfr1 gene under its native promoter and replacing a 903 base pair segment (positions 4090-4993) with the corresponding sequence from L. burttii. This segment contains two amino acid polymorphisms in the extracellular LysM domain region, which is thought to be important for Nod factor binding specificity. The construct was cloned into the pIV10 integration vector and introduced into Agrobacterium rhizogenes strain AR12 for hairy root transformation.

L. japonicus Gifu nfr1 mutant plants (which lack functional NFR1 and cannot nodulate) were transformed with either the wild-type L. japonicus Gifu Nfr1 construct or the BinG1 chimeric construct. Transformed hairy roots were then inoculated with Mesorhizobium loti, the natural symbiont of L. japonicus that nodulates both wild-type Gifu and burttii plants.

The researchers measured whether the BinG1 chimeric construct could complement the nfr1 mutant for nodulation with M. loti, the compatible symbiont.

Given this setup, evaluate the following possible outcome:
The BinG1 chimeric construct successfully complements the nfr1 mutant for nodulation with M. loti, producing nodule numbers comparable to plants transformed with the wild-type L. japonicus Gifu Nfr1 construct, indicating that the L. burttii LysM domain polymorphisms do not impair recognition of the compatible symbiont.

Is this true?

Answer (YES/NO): YES